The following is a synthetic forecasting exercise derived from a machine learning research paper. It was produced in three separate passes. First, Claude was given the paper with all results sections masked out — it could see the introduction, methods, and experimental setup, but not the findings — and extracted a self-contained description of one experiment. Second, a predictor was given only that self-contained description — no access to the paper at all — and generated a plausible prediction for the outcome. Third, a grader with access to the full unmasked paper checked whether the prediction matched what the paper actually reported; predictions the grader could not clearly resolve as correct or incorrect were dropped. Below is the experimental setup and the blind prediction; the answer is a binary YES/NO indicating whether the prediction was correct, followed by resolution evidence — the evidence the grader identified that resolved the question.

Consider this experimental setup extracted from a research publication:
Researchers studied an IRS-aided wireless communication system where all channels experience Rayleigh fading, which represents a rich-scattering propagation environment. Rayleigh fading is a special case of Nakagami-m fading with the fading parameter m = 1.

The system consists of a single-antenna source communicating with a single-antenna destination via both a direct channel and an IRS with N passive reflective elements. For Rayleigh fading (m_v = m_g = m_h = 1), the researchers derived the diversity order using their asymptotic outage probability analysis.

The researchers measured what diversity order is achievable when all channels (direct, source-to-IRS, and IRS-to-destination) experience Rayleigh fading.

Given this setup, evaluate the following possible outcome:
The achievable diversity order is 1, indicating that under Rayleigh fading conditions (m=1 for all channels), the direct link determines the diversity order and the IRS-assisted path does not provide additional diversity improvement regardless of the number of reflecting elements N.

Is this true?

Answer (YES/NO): NO